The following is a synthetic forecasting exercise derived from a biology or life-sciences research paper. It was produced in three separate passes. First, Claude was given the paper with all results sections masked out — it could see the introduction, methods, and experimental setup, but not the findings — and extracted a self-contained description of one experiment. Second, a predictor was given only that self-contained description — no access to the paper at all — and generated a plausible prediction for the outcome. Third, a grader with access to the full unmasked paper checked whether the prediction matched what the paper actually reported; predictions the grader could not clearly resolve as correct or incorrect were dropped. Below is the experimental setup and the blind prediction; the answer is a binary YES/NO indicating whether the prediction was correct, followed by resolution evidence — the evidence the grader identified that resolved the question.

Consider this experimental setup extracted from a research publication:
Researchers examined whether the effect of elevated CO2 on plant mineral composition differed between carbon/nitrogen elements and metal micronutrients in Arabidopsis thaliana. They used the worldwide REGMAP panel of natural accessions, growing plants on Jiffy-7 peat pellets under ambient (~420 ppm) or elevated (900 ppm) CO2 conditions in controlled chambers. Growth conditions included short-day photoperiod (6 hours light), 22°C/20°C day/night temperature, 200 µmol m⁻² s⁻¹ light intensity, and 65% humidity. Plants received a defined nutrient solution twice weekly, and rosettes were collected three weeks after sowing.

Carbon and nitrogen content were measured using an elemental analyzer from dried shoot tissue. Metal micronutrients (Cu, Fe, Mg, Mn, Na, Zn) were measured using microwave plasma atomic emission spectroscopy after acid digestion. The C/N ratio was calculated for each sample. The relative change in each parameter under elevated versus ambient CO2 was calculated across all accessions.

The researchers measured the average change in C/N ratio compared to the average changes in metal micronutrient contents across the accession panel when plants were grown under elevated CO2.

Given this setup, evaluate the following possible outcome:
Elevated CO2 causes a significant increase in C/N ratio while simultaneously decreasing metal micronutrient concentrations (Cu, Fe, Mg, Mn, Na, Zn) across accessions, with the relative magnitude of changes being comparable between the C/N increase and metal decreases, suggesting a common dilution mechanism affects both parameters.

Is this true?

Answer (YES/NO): NO